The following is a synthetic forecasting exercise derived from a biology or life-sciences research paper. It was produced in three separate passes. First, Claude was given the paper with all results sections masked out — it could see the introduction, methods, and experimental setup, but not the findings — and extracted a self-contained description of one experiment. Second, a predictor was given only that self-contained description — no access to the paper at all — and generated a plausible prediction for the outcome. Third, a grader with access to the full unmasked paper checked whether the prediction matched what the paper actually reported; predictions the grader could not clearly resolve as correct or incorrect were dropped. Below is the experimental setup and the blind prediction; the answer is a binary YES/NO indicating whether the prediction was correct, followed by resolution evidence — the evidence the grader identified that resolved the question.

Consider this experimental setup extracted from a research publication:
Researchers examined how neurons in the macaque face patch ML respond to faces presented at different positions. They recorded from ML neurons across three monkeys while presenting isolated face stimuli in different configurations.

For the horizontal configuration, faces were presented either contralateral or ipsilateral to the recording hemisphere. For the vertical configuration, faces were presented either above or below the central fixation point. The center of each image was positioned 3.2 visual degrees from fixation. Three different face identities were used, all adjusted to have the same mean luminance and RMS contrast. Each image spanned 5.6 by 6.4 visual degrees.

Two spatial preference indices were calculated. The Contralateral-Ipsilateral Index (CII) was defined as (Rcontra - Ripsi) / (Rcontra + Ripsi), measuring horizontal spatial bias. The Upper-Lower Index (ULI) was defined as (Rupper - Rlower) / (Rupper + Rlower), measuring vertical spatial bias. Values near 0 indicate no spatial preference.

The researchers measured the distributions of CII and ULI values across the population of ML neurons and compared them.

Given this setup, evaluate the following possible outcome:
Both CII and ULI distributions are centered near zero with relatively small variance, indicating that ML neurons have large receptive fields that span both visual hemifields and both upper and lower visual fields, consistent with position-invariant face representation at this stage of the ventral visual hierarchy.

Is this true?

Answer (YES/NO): NO